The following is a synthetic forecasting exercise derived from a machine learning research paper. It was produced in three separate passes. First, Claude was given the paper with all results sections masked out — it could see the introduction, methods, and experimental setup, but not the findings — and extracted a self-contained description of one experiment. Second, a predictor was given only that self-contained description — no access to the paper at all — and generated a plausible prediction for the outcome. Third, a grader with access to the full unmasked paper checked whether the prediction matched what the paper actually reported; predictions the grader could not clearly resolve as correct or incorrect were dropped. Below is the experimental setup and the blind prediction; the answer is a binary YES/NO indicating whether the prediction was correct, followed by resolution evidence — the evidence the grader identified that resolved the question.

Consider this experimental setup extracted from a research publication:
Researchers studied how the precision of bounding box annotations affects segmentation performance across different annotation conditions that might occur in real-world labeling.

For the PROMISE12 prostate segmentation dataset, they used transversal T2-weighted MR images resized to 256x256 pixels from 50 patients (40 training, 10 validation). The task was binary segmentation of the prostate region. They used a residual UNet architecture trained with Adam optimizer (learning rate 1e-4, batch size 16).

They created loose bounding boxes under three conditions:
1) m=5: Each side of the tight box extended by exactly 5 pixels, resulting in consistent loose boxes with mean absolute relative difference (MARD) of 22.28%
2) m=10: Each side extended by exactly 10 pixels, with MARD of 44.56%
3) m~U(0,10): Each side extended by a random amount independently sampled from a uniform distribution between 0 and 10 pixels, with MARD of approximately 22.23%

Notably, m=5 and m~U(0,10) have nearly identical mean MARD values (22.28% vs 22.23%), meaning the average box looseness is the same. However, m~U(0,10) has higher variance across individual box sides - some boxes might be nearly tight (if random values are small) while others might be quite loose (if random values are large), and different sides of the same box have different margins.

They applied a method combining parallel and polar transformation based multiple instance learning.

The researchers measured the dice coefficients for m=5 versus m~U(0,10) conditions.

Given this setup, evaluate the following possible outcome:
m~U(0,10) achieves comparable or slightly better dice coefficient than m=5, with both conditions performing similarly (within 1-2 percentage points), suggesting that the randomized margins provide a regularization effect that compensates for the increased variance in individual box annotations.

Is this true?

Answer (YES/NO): NO